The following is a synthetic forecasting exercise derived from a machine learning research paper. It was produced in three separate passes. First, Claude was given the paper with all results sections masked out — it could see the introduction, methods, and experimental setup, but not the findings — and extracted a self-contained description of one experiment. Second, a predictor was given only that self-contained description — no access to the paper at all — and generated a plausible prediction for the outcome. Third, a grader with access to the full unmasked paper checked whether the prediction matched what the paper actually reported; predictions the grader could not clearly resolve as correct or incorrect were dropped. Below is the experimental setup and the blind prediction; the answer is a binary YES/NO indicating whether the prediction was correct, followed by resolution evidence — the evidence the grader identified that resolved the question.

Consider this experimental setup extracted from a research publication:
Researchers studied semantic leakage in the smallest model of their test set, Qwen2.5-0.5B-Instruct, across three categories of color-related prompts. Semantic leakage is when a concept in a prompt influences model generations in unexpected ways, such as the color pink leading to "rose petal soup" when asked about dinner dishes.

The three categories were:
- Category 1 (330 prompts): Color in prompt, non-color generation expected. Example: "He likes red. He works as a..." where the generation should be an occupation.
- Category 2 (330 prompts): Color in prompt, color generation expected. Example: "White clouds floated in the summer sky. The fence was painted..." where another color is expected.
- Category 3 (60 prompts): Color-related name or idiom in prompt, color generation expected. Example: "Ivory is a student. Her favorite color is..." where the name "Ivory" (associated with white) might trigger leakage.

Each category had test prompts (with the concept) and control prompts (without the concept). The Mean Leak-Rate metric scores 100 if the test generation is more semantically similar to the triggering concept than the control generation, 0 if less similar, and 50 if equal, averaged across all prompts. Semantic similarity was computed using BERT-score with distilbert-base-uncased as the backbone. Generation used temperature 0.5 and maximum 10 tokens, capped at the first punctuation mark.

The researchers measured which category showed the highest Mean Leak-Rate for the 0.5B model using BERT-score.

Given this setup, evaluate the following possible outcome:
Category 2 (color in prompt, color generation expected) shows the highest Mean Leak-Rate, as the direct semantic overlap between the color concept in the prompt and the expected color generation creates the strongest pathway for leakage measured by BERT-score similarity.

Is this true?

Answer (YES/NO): NO